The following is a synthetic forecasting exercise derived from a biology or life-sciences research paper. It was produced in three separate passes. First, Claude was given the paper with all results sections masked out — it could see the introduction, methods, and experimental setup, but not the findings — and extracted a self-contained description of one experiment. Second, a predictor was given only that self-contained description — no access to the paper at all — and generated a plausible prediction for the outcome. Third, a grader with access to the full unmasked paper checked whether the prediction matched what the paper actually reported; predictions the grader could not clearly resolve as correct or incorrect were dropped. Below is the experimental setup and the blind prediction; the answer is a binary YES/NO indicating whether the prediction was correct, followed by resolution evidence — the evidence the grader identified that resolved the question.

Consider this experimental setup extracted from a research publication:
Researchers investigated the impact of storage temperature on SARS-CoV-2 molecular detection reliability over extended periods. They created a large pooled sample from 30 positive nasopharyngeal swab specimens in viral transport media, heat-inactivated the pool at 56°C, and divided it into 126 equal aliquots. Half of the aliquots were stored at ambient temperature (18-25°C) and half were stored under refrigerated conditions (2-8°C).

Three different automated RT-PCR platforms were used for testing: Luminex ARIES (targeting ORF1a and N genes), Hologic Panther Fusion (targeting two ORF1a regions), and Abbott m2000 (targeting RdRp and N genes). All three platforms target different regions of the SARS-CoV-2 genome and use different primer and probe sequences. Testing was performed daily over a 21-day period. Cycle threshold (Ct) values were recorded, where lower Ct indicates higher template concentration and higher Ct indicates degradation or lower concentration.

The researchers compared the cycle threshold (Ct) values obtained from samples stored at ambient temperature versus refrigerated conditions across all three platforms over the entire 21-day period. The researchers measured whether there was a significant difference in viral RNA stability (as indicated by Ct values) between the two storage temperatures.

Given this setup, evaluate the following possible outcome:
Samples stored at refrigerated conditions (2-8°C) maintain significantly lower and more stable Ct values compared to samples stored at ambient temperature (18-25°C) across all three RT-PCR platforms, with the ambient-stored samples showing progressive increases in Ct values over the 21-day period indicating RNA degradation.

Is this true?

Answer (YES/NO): NO